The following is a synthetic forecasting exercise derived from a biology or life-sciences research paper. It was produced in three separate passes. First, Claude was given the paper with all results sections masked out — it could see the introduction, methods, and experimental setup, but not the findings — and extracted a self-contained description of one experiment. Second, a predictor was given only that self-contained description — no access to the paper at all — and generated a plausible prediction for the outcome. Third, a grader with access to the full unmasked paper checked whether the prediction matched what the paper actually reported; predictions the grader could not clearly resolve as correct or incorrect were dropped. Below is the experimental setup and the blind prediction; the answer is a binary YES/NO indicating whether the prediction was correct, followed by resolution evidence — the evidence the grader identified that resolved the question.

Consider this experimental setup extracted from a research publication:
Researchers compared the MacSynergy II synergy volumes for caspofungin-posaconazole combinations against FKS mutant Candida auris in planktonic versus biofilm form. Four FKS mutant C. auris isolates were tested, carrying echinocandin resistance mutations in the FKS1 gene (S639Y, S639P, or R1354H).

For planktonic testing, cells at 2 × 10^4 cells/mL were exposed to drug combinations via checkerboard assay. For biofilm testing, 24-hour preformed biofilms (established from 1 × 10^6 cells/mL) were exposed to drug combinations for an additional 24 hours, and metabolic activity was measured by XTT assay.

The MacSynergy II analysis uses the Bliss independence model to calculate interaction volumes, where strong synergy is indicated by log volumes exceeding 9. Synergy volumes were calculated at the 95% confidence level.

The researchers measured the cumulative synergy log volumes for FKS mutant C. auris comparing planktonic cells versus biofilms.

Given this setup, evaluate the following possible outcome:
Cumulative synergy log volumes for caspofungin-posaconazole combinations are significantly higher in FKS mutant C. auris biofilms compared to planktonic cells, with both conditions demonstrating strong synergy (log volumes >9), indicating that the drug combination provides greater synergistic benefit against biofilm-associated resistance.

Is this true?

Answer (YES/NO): YES